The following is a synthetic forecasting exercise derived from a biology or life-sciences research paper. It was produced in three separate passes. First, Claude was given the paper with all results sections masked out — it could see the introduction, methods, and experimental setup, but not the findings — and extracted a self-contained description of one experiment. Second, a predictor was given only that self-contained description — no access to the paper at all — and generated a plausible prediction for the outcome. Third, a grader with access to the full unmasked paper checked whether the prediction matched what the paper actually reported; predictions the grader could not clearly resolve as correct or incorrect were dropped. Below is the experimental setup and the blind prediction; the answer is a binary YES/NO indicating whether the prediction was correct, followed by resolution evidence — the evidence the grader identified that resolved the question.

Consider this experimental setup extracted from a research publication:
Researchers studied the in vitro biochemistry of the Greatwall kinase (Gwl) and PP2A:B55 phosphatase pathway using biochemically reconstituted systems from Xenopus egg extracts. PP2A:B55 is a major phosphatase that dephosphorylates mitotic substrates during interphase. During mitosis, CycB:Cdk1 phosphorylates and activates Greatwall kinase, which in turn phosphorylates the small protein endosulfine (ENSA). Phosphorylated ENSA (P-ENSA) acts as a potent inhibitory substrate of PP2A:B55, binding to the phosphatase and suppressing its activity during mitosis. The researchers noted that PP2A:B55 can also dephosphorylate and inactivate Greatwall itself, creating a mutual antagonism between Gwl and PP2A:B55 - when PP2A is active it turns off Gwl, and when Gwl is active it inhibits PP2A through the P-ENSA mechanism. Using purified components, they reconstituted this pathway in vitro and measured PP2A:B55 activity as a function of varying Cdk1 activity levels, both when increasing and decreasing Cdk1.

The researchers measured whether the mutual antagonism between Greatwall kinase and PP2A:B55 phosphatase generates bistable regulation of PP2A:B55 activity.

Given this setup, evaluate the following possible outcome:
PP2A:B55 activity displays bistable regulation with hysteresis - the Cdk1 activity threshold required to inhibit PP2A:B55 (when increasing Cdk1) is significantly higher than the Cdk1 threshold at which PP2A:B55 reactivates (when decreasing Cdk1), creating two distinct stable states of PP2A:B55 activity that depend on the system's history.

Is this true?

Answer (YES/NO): YES